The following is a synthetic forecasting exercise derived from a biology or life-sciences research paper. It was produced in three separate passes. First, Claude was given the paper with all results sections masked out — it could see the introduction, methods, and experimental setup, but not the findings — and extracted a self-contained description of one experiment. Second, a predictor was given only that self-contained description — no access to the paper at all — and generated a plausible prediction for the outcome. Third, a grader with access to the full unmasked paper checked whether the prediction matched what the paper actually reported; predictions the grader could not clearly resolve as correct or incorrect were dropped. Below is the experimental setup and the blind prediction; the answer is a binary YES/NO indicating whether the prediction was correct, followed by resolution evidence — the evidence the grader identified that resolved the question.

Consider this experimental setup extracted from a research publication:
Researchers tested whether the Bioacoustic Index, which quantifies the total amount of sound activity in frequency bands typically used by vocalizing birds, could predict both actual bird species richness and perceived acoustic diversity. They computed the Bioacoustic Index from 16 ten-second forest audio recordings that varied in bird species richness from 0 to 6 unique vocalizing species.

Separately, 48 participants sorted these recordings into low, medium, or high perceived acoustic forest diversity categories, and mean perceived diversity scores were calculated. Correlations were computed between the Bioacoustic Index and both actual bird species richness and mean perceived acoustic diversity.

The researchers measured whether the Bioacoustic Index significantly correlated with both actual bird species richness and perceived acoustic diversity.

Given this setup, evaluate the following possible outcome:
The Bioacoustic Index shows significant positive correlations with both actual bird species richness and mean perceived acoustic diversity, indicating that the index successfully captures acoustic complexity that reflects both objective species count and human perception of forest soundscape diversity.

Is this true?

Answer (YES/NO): YES